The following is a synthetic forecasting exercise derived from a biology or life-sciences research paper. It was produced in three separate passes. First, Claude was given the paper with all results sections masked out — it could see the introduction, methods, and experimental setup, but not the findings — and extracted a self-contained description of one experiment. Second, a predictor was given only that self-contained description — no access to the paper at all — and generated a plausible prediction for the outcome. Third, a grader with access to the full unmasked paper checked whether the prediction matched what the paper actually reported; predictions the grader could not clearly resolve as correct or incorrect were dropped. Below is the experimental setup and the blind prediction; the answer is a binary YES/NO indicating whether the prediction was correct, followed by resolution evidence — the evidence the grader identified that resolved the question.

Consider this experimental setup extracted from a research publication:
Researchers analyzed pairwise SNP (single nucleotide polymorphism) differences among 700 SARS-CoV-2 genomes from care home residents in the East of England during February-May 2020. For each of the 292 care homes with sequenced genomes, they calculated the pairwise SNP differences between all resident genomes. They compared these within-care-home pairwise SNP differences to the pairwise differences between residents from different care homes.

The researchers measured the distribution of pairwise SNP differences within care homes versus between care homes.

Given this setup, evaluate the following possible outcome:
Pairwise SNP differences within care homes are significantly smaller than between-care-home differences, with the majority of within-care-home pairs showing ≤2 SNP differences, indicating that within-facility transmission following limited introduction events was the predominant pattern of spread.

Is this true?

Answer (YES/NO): NO